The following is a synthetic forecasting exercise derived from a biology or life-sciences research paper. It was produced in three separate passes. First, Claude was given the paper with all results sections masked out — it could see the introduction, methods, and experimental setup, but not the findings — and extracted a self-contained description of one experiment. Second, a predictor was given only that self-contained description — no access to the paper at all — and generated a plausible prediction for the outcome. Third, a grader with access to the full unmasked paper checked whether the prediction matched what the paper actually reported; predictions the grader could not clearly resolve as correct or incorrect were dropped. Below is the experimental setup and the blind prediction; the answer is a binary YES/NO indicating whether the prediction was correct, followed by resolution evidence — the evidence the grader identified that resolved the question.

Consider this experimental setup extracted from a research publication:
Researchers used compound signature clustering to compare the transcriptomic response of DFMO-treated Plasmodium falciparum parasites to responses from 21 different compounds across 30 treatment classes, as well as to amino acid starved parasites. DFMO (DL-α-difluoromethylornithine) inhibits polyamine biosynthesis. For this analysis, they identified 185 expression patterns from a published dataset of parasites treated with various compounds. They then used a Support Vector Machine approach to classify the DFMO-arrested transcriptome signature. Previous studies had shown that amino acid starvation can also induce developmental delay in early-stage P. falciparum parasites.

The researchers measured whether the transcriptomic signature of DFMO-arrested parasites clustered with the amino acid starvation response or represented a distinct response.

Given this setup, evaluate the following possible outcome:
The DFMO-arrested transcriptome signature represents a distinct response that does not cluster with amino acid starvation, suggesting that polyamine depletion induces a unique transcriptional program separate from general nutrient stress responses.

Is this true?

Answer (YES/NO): YES